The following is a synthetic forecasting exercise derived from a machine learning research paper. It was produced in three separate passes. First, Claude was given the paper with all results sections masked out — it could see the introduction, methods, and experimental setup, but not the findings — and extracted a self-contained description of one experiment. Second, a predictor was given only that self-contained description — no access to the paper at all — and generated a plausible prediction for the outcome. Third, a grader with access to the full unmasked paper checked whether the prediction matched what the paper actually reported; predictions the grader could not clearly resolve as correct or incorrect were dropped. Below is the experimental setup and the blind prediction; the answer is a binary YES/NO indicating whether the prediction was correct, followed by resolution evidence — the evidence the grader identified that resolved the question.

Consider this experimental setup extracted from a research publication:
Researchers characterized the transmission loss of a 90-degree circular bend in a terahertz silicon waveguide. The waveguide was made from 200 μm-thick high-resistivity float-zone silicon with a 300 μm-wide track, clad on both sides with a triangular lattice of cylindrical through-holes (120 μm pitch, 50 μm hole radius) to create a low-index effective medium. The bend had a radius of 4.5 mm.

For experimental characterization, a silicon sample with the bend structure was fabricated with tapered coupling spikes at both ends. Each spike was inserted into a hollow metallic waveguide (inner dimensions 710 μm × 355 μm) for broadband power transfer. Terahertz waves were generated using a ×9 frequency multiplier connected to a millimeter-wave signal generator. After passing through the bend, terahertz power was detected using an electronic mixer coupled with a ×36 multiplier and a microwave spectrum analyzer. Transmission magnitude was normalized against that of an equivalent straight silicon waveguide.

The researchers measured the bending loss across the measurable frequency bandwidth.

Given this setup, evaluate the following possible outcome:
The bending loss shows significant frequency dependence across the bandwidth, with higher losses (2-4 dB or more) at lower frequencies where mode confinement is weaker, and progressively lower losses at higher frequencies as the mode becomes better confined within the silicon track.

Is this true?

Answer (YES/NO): NO